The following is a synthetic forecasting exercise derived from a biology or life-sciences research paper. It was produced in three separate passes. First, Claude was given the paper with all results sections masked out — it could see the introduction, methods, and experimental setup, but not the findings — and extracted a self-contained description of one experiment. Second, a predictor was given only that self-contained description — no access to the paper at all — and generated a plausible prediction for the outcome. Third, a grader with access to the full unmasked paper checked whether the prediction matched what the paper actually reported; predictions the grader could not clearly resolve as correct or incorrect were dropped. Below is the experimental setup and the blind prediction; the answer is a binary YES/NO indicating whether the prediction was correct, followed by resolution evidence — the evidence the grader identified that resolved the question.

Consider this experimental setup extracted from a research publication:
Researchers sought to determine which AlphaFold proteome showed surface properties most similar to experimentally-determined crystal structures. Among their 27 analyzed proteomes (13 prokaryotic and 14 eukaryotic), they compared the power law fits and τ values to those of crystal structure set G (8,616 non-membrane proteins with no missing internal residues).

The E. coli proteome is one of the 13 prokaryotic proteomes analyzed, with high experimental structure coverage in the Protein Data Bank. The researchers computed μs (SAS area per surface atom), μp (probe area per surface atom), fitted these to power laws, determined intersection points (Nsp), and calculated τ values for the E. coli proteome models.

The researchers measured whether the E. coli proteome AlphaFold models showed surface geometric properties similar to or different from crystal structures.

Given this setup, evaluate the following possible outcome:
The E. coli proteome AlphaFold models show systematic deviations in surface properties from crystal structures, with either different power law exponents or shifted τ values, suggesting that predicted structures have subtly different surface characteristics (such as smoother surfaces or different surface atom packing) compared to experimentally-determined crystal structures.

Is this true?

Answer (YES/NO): NO